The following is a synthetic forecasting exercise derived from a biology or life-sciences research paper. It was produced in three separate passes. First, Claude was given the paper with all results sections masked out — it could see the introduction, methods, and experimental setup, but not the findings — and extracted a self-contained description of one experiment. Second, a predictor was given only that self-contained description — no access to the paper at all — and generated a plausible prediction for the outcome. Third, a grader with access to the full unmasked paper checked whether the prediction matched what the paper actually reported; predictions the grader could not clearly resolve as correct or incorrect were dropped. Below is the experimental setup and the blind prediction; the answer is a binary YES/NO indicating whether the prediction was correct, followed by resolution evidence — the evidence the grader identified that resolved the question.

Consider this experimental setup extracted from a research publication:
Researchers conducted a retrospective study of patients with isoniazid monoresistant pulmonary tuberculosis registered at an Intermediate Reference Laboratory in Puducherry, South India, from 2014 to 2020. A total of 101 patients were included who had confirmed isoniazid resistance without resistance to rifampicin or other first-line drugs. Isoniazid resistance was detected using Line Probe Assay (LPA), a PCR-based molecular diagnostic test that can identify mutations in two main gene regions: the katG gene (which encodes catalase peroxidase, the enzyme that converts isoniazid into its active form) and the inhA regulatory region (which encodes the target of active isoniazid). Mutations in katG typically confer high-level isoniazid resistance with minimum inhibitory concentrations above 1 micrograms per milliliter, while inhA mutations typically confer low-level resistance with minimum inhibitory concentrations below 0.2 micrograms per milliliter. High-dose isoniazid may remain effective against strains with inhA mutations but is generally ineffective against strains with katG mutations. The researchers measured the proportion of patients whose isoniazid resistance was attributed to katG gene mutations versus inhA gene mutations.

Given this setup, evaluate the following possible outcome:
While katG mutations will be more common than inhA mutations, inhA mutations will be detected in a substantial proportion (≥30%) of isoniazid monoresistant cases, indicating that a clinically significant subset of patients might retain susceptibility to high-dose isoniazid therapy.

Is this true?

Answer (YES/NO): YES